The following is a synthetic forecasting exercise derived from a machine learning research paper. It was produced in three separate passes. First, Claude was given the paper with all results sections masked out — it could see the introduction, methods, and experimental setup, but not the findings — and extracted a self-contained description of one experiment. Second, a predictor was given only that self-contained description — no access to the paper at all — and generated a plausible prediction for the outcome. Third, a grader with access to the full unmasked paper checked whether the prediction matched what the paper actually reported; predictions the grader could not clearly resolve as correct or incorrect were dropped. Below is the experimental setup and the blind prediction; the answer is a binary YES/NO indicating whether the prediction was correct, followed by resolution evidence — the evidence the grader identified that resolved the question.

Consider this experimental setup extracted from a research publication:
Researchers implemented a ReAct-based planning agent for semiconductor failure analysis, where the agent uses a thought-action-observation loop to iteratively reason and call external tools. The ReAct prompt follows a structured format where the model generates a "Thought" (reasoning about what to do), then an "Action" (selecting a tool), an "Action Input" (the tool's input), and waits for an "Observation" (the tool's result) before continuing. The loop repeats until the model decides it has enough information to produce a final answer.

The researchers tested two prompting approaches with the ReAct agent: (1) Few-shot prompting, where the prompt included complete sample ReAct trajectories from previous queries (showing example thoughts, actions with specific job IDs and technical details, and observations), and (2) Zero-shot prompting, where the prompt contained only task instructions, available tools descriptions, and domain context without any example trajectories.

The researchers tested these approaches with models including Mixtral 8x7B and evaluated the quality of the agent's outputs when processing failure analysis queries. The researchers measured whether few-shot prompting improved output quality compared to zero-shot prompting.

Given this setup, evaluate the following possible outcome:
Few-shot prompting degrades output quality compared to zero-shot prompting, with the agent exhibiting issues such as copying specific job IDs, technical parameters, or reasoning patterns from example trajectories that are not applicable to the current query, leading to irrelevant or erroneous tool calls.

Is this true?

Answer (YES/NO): YES